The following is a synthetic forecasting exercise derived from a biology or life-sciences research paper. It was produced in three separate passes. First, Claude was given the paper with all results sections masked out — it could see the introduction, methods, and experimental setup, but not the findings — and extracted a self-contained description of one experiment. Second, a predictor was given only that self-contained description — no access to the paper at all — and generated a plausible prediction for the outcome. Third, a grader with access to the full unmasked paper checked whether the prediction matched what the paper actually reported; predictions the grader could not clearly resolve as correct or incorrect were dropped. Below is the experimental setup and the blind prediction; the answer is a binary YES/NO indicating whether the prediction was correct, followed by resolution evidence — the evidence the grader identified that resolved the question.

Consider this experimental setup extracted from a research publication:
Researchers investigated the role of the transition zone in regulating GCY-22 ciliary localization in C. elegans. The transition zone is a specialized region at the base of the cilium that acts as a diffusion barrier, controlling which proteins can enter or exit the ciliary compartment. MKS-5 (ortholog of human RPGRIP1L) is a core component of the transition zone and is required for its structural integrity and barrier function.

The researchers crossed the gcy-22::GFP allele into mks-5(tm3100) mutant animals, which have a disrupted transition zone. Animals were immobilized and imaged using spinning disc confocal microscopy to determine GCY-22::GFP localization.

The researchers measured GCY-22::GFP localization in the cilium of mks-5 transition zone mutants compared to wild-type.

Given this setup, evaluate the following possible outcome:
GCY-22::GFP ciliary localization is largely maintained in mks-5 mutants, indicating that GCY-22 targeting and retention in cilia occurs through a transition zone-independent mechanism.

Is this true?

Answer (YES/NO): NO